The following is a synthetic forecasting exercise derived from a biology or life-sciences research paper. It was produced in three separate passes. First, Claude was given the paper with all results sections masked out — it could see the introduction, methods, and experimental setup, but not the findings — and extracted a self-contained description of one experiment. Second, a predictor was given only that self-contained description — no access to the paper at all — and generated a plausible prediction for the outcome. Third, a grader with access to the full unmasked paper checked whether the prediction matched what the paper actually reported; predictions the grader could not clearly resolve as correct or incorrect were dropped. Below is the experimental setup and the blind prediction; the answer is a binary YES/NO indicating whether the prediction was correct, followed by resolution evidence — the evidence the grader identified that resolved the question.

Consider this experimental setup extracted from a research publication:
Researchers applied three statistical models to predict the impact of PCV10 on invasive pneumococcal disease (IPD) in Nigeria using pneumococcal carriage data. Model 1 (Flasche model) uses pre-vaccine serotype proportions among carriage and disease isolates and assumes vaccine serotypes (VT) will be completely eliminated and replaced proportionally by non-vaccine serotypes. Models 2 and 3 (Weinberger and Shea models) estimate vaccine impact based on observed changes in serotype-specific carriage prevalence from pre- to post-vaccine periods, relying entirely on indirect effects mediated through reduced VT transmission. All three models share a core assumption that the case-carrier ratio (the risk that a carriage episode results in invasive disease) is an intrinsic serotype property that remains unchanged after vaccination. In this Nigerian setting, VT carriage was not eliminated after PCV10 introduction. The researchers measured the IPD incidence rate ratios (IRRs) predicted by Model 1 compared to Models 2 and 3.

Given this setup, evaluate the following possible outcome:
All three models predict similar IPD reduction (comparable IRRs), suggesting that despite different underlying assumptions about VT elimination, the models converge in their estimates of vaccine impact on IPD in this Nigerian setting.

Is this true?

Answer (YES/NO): NO